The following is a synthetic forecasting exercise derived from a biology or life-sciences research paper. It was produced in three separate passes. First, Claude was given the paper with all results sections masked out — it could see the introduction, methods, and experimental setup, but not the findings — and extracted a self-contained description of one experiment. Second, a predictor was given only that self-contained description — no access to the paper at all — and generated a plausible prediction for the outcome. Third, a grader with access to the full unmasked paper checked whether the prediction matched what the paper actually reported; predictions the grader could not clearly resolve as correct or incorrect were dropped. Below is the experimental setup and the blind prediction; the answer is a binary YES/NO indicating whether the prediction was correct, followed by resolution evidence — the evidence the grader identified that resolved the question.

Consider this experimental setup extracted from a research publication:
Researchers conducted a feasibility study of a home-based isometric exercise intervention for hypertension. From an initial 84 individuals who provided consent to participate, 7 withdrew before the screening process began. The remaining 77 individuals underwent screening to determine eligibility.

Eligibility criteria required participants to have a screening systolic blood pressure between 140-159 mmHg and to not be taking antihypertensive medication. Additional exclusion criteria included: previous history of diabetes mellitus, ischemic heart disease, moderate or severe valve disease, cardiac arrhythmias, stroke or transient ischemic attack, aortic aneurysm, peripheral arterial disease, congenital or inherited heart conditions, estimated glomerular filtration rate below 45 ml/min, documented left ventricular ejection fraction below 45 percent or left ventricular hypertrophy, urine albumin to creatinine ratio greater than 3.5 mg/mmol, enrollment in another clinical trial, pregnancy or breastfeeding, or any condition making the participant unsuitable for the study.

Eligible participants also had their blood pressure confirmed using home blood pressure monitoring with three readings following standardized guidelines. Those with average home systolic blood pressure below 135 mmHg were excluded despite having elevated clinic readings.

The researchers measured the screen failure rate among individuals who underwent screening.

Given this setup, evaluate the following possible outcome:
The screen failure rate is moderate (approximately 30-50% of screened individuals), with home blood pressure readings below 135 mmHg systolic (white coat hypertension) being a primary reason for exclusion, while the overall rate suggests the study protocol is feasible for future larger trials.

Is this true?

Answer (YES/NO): NO